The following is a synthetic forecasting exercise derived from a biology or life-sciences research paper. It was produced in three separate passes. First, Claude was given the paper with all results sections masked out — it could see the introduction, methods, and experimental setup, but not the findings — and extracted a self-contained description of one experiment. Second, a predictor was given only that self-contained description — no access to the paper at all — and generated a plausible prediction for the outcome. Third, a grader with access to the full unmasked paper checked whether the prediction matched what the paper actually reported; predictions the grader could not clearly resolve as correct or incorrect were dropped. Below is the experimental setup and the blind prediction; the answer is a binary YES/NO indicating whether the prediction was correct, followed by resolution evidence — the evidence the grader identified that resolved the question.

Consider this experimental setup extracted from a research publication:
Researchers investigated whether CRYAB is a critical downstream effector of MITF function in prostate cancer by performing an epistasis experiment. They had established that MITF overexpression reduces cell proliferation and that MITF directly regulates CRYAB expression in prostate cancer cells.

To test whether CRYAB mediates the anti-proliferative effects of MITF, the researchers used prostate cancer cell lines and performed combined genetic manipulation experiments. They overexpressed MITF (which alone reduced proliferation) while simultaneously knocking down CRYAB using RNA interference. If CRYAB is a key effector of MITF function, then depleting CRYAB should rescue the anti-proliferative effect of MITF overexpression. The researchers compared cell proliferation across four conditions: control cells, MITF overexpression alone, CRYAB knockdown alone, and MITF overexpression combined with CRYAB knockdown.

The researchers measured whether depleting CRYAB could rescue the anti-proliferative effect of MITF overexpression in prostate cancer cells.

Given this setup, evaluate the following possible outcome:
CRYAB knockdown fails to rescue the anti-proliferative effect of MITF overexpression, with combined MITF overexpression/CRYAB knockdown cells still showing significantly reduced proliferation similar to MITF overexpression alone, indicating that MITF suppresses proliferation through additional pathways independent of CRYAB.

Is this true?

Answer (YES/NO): NO